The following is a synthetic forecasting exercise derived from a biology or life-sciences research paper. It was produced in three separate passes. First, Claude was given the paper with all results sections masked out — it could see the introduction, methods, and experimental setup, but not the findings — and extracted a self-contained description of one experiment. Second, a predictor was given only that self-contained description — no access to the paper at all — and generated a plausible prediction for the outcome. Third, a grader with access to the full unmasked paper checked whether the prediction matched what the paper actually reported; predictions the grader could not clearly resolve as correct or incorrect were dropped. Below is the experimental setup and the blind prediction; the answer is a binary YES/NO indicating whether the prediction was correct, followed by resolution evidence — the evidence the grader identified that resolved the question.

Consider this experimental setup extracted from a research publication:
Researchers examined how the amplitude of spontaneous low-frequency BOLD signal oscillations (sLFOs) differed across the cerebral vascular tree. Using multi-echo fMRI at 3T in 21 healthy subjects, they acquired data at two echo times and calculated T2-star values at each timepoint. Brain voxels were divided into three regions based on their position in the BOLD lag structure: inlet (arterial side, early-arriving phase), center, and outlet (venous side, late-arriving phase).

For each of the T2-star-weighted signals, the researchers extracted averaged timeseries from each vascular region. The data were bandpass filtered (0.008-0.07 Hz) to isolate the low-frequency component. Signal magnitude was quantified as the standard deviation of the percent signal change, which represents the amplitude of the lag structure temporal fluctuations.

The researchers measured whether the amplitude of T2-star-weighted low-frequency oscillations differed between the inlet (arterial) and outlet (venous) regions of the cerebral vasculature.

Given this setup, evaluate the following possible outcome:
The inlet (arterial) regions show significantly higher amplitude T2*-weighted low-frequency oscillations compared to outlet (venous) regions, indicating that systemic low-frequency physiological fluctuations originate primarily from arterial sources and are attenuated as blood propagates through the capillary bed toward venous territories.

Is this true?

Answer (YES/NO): YES